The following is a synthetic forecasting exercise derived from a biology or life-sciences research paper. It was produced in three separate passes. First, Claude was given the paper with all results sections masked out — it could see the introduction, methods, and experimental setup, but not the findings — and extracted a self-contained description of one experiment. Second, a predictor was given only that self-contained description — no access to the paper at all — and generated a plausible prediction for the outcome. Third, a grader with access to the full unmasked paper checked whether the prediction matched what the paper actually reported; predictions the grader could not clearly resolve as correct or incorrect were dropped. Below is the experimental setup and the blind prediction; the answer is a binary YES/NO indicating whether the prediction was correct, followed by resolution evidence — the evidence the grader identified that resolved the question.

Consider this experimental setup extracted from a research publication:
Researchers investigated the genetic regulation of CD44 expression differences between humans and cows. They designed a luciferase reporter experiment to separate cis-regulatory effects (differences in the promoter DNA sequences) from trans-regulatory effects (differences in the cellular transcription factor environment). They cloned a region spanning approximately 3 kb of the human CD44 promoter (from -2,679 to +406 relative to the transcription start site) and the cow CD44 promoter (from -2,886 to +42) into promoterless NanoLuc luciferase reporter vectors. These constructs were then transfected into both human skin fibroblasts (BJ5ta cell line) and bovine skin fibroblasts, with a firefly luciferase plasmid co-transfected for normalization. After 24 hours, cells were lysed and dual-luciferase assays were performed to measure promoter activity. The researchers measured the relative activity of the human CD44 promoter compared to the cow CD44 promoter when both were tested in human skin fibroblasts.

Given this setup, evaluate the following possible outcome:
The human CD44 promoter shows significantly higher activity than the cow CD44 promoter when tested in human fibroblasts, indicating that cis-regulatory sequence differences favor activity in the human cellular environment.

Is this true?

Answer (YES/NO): YES